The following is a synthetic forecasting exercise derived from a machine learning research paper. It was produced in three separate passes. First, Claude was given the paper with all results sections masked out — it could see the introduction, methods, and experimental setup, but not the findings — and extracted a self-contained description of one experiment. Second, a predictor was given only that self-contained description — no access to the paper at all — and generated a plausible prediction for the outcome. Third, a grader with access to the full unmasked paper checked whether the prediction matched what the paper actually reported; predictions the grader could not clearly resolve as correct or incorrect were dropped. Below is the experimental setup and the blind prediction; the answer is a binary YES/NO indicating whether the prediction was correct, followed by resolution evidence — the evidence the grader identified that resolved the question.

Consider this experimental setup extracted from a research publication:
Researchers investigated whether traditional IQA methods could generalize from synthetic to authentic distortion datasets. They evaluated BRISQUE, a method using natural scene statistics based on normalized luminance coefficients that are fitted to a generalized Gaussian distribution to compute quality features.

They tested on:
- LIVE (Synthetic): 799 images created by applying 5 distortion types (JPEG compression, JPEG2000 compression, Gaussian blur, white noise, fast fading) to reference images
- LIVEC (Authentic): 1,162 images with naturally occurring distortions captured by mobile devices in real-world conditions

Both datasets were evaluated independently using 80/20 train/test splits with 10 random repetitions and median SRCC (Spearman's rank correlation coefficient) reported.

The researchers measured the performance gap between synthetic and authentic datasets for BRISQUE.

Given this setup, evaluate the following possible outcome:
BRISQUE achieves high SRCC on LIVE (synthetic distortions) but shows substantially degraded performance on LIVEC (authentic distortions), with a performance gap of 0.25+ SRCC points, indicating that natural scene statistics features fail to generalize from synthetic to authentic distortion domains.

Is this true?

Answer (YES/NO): YES